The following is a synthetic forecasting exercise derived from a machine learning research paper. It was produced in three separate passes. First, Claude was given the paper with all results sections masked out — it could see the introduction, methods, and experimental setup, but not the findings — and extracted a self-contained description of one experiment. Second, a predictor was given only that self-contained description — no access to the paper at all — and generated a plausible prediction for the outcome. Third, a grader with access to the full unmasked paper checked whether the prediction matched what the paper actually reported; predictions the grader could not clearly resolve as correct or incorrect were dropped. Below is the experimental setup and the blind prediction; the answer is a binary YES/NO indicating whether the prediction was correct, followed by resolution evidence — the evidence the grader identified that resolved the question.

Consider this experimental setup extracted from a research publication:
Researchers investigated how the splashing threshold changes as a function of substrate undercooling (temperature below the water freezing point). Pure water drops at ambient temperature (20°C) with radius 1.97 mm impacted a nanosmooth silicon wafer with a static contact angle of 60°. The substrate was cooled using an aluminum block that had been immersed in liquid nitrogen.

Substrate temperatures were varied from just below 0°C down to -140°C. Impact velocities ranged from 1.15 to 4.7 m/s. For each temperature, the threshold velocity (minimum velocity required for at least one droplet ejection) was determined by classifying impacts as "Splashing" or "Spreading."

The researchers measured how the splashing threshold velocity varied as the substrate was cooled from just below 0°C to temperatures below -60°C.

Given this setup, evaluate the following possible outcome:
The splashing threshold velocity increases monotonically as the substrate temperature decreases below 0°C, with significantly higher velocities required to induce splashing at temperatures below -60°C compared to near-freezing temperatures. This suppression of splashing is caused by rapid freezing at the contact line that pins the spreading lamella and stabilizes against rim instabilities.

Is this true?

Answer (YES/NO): NO